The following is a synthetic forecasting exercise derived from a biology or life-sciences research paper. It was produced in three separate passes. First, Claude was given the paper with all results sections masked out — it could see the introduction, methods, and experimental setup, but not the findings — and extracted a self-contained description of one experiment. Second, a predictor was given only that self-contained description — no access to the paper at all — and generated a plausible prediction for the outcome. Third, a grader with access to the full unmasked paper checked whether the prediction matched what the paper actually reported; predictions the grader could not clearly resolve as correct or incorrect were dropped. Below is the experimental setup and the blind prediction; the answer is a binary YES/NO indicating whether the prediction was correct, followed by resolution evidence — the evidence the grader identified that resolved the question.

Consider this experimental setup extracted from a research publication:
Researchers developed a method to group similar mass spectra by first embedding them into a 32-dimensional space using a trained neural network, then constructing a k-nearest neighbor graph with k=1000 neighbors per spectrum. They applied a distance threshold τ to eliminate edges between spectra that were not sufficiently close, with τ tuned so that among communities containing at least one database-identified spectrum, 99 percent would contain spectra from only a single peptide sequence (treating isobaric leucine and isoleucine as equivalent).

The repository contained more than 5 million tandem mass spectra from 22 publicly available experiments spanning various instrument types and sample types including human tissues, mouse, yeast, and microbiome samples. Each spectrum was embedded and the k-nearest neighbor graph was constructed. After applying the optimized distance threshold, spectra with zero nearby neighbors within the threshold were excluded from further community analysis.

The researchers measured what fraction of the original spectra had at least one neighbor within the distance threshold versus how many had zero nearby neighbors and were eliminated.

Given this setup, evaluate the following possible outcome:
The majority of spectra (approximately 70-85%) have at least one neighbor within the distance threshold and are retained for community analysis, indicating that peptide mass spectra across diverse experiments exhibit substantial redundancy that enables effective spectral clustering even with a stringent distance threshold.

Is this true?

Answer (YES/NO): NO